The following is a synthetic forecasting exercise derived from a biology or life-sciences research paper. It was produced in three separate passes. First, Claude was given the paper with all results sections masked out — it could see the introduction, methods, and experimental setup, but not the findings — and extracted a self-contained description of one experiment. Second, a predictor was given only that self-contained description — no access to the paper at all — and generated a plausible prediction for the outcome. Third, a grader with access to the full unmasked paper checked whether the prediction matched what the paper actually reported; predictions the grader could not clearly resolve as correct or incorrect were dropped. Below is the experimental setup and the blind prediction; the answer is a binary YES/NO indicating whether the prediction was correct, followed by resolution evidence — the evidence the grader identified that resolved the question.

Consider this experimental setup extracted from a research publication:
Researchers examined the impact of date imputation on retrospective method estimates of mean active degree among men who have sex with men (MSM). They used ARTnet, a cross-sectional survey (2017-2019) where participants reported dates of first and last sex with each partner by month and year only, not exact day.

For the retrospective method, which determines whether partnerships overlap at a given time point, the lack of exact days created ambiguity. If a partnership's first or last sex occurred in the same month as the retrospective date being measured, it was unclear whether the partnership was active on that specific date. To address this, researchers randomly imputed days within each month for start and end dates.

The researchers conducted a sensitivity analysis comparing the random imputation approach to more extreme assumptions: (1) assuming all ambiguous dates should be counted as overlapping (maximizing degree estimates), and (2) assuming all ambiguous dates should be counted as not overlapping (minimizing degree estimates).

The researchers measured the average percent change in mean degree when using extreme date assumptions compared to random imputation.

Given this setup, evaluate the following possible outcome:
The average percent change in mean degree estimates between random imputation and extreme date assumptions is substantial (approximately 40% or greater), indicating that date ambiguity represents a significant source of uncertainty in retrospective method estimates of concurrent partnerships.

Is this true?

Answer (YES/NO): NO